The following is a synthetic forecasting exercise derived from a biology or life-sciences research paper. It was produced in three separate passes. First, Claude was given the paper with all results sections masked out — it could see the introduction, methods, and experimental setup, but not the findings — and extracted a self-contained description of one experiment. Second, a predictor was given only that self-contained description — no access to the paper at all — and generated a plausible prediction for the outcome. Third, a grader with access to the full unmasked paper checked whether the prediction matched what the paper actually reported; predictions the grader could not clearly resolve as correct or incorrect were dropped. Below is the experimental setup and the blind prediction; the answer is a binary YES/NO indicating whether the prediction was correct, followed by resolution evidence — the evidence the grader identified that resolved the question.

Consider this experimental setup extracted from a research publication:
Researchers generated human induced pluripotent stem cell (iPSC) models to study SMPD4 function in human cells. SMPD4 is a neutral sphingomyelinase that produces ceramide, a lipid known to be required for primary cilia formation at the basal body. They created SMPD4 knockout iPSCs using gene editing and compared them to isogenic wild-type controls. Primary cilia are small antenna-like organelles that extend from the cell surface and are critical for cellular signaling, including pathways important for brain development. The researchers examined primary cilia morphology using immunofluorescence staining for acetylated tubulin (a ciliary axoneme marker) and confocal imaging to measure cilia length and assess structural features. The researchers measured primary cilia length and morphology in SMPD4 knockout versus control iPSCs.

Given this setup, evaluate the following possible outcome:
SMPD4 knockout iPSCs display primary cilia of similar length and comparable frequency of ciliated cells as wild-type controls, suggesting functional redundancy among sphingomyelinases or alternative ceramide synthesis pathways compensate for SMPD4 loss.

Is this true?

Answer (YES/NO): NO